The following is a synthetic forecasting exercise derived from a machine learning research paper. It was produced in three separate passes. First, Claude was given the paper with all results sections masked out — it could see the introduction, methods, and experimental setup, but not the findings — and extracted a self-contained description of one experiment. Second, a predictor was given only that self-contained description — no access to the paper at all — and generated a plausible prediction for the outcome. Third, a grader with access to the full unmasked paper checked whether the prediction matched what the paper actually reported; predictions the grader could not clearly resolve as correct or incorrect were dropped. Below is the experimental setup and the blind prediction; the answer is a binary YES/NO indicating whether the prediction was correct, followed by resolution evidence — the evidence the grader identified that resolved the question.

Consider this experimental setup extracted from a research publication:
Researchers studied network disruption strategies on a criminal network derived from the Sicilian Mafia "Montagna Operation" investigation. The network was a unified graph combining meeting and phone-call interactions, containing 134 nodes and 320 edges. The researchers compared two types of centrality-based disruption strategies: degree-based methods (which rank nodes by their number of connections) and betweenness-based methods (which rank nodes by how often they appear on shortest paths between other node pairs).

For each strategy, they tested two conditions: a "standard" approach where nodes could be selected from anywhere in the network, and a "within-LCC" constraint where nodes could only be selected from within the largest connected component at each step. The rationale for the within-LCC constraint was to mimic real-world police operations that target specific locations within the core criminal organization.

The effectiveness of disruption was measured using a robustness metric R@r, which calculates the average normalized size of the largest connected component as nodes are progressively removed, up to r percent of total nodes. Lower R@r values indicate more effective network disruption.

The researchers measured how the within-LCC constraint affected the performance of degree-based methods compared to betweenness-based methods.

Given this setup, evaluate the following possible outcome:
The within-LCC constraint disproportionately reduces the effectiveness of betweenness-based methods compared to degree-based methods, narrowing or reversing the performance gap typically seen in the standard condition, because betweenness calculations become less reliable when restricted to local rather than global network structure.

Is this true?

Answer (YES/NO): YES